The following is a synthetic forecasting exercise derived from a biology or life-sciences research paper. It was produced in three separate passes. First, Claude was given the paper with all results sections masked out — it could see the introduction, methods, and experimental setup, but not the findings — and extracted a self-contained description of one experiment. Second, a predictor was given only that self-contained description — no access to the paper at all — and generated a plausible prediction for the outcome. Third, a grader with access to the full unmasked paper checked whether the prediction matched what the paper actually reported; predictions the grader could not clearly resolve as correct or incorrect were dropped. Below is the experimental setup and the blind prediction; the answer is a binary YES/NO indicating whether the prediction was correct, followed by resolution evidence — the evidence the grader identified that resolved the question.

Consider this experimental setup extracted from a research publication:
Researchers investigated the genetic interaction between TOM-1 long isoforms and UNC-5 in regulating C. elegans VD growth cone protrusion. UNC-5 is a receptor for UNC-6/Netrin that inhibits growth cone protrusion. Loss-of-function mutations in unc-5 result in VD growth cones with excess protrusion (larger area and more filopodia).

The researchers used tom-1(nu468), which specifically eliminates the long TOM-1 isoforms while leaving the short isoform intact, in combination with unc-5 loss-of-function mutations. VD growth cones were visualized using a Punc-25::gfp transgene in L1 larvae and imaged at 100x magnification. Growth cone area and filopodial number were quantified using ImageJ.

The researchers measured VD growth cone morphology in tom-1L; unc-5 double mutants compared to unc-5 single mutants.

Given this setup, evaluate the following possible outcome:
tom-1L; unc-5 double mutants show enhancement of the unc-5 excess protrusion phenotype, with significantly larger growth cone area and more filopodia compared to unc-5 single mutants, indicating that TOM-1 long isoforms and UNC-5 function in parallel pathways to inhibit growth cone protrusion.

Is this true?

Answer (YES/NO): NO